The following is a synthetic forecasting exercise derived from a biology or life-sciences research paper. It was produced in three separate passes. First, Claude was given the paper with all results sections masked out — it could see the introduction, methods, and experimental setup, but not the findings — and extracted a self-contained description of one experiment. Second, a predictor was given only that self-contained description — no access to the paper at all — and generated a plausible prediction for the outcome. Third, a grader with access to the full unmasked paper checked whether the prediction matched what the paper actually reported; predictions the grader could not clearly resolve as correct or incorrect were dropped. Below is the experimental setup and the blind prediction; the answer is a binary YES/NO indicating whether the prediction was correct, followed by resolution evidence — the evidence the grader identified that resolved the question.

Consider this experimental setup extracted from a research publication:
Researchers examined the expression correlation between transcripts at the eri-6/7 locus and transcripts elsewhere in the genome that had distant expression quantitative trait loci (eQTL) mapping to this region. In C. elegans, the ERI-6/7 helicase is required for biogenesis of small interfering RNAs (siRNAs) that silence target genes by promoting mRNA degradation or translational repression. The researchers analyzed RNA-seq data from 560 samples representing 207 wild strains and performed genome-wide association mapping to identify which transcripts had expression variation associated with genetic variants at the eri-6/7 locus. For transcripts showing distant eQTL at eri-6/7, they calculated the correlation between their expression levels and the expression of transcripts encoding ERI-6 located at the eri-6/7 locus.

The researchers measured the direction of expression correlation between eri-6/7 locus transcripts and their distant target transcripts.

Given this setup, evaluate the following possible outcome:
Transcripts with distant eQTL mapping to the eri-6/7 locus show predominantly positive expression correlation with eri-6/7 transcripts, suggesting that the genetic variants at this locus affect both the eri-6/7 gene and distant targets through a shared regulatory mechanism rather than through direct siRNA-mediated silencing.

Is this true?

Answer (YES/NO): NO